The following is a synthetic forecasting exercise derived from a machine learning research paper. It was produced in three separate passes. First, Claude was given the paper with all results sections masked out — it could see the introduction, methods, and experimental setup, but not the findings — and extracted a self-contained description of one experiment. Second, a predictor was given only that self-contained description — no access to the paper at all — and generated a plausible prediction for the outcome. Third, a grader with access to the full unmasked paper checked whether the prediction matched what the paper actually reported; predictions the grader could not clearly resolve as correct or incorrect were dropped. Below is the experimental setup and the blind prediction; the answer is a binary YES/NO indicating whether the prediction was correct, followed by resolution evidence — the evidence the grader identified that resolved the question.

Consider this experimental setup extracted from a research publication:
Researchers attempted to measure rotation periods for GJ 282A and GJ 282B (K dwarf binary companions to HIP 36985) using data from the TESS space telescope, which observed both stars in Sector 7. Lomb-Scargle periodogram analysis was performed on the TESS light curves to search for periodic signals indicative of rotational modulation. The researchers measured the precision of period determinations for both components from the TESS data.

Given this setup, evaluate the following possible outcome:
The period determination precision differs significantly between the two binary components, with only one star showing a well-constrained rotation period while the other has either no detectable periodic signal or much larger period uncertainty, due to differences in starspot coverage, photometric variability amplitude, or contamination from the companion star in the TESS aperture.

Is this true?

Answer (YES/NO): NO